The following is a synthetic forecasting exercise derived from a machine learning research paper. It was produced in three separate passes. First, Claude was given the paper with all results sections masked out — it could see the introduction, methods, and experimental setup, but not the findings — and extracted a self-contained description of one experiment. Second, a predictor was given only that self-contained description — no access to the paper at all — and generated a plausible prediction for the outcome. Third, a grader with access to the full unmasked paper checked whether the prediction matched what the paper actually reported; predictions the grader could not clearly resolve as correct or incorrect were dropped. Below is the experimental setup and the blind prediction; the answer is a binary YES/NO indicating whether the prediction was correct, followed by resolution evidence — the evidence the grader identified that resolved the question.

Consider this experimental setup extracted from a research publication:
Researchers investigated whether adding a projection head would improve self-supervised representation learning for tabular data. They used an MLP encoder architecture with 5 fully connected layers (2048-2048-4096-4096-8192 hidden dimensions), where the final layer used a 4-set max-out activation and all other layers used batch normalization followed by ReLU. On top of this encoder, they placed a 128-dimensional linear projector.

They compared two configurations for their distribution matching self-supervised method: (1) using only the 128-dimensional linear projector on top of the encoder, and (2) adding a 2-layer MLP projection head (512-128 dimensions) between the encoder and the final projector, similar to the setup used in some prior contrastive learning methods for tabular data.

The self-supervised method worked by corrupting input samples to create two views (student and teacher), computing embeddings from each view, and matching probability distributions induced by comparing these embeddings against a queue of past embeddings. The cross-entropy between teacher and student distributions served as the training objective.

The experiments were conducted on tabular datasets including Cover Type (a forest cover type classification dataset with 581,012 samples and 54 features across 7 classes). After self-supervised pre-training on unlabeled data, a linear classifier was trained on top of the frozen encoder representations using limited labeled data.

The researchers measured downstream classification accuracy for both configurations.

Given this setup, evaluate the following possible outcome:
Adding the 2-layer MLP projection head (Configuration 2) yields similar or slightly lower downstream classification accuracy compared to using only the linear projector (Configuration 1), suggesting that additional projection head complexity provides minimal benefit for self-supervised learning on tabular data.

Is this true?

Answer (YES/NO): YES